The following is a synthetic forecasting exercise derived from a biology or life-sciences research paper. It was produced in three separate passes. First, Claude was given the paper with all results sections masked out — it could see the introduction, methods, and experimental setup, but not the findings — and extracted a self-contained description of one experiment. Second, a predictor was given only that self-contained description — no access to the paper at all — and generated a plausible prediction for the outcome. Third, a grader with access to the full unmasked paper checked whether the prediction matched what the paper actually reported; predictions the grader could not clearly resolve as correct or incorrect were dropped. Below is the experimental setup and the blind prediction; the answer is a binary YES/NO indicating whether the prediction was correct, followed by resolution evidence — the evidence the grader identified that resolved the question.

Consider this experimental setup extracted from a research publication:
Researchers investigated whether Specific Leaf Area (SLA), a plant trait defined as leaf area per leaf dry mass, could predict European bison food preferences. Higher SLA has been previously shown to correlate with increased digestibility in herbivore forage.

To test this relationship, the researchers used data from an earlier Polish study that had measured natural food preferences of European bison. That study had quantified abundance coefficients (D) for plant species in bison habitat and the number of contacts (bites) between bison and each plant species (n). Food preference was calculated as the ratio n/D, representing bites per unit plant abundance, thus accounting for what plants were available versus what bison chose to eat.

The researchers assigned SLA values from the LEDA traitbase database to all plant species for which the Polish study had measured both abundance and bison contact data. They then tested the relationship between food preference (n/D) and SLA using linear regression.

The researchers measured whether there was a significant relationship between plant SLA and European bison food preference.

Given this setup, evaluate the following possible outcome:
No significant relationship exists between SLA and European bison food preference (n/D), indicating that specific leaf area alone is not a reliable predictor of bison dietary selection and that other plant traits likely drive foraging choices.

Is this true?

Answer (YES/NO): YES